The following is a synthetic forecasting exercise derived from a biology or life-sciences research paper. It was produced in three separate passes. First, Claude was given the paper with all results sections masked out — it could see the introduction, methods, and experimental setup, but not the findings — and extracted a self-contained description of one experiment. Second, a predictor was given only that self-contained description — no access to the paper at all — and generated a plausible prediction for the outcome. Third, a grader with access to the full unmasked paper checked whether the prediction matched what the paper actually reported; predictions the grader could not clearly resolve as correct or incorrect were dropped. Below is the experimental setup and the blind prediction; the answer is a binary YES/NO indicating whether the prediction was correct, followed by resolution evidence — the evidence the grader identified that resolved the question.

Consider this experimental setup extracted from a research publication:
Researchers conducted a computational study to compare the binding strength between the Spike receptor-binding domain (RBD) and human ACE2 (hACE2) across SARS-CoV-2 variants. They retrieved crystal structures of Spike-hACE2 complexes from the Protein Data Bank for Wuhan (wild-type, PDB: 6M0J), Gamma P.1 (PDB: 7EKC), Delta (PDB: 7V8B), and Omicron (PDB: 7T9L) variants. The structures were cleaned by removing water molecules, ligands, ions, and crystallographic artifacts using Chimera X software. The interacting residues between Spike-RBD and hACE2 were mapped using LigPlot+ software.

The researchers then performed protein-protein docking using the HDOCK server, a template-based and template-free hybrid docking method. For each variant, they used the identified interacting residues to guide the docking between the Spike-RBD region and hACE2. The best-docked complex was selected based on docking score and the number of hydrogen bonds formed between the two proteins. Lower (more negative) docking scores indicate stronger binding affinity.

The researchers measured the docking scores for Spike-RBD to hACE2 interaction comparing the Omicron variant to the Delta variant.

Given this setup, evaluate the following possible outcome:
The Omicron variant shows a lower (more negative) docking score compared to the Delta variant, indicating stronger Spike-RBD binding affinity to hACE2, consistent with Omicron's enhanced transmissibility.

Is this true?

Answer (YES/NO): YES